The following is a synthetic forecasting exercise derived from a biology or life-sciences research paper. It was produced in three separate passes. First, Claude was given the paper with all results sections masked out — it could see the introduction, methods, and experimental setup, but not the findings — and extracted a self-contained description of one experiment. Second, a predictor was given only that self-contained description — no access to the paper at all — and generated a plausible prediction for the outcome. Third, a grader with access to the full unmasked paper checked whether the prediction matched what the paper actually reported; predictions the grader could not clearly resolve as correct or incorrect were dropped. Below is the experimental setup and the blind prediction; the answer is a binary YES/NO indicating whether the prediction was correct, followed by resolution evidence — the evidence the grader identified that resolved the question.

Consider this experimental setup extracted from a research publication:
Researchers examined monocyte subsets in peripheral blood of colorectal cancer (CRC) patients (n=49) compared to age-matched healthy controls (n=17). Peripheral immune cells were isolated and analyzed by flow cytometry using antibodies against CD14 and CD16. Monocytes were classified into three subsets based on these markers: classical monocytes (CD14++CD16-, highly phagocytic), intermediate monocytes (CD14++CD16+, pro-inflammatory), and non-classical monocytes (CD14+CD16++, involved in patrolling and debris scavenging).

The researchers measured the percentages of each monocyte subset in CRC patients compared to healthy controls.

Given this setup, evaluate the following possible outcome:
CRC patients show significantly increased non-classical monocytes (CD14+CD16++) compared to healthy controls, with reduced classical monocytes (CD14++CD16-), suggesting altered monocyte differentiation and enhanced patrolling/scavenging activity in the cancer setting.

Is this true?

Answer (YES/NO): NO